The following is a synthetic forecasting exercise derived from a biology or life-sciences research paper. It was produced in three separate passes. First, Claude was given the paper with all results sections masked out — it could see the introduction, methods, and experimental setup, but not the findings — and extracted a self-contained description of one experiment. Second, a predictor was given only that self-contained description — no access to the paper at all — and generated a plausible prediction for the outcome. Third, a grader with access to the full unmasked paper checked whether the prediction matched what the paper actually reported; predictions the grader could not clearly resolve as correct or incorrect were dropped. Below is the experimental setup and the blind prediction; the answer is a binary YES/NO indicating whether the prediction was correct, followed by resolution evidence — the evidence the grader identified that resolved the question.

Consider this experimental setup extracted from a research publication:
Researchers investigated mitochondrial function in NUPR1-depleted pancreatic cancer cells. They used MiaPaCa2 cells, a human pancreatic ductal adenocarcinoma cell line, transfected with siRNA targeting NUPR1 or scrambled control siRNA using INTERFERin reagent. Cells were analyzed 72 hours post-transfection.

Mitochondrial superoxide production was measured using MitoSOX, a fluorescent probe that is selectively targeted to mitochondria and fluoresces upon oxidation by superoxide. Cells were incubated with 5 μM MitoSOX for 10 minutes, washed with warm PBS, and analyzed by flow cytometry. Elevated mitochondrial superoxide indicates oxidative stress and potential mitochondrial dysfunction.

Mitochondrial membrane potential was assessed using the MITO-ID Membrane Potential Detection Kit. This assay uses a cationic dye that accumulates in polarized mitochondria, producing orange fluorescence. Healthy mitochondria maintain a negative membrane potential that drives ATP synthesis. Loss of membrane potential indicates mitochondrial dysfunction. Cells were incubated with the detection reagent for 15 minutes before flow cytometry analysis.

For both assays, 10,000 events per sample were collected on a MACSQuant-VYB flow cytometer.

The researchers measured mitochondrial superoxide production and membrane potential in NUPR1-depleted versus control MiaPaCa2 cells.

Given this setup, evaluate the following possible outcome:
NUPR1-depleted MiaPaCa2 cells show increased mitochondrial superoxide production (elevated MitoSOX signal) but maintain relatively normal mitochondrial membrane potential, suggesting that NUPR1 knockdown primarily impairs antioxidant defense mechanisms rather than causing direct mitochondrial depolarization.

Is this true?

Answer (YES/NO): NO